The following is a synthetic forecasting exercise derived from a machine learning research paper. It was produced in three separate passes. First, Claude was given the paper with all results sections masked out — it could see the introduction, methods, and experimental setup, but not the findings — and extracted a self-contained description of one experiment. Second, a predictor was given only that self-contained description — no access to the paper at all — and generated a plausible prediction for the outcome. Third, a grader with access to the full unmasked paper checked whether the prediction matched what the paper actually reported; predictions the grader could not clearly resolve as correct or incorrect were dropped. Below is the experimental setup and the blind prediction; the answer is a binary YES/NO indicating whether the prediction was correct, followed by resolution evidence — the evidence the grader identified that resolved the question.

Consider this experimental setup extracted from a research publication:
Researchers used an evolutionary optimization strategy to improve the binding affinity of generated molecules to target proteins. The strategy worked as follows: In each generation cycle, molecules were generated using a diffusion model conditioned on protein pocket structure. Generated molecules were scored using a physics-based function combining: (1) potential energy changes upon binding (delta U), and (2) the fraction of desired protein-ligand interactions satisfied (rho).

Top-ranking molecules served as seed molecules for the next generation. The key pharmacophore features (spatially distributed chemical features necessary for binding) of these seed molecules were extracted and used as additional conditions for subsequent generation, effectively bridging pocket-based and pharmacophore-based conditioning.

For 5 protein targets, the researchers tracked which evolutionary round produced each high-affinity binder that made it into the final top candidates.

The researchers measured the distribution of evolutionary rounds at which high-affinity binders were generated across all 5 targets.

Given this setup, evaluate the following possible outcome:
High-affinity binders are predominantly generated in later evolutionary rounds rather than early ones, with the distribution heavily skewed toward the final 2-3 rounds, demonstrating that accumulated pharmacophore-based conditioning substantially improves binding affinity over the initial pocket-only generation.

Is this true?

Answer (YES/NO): NO